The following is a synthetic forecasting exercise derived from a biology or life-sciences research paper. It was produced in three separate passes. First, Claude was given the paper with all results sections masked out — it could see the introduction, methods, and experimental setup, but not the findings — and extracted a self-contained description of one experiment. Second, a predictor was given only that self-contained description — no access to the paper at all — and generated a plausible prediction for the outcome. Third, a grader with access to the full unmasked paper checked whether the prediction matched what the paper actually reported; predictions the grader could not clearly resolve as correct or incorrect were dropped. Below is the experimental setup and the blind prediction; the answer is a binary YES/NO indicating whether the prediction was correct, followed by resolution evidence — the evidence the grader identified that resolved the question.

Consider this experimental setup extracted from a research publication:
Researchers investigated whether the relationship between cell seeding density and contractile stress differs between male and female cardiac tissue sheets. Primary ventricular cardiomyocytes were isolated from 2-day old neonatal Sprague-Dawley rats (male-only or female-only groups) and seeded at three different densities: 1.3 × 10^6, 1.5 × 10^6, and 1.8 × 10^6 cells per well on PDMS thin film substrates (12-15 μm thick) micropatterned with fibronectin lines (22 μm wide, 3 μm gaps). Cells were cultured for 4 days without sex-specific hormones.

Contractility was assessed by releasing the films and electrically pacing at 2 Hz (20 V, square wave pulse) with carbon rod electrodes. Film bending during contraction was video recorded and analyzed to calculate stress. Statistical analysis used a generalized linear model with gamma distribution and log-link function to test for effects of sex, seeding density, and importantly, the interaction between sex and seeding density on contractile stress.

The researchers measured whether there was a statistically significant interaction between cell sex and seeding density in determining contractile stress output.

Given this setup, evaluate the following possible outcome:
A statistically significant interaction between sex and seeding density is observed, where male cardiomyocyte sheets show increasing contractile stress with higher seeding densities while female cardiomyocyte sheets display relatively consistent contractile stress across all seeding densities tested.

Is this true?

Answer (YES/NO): NO